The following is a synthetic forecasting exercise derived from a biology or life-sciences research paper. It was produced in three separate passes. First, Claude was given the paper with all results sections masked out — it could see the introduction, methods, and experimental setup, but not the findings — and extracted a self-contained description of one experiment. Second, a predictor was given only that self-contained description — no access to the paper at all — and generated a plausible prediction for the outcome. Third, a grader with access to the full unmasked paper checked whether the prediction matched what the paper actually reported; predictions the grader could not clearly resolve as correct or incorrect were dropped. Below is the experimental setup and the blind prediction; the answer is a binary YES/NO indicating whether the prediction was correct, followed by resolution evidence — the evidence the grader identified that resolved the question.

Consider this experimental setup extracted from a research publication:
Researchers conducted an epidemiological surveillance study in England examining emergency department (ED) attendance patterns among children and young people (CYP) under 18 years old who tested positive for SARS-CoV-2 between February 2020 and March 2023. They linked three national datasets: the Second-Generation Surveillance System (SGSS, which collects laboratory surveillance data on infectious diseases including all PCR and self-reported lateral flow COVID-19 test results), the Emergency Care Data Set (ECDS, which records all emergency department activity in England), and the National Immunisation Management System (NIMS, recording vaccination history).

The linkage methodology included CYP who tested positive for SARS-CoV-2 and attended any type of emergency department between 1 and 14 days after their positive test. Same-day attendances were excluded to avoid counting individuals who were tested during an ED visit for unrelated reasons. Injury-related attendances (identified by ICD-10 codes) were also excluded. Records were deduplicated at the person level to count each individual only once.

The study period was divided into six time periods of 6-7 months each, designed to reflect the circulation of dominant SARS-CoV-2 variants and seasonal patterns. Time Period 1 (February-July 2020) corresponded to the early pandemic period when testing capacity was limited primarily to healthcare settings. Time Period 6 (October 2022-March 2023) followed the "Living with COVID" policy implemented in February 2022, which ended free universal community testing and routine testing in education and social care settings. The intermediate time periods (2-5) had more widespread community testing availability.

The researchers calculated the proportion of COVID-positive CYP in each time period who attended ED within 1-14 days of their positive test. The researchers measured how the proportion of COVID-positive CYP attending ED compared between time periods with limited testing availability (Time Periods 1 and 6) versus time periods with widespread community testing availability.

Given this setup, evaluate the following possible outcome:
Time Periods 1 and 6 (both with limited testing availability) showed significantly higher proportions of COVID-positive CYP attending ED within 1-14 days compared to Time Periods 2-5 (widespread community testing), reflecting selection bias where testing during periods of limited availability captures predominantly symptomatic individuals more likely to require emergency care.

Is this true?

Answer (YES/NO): YES